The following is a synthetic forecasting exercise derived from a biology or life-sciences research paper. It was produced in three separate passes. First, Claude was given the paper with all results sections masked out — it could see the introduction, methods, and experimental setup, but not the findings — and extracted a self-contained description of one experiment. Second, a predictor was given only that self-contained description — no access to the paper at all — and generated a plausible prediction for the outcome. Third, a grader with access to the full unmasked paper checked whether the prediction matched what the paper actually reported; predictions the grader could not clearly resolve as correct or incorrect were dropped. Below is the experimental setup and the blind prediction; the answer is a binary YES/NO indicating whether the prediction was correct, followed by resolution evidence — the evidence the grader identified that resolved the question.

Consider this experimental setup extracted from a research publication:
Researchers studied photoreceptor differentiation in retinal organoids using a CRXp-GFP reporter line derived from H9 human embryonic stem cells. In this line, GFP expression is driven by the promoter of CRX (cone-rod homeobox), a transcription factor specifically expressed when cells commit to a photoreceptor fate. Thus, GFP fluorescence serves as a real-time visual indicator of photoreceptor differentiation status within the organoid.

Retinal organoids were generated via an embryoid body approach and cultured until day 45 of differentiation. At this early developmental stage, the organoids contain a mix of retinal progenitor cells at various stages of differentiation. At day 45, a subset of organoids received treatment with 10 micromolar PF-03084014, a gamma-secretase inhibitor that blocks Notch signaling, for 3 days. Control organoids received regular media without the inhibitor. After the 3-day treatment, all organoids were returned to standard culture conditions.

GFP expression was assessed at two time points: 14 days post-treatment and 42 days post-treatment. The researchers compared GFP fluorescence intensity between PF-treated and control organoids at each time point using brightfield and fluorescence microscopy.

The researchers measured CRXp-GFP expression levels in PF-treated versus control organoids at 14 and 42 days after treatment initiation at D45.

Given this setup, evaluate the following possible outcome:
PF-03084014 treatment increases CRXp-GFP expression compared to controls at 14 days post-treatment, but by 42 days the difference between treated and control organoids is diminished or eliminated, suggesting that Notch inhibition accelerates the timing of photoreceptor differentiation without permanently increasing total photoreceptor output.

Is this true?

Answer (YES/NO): NO